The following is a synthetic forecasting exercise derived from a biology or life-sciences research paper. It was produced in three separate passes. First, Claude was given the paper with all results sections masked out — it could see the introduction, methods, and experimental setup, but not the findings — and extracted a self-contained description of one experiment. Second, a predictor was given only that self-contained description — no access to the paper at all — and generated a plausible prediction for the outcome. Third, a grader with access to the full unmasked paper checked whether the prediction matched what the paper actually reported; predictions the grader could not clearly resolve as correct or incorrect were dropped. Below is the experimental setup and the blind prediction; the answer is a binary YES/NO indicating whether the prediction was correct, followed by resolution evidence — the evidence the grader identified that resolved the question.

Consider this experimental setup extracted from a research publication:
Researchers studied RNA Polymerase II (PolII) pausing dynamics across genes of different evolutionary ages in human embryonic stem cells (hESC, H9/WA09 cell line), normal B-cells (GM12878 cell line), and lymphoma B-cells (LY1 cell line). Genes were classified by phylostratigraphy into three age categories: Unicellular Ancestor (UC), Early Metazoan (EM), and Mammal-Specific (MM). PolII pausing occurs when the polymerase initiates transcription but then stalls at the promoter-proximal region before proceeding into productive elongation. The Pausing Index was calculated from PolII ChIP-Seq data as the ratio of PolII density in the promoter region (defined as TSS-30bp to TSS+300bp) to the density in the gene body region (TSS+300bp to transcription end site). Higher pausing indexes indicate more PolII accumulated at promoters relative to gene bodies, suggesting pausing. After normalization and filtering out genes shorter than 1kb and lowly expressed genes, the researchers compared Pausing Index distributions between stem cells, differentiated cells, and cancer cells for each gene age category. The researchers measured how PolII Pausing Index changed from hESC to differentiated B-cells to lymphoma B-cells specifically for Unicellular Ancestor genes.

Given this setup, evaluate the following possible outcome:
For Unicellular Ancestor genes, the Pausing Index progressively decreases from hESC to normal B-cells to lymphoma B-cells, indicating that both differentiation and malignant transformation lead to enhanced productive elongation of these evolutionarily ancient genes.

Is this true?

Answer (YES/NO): NO